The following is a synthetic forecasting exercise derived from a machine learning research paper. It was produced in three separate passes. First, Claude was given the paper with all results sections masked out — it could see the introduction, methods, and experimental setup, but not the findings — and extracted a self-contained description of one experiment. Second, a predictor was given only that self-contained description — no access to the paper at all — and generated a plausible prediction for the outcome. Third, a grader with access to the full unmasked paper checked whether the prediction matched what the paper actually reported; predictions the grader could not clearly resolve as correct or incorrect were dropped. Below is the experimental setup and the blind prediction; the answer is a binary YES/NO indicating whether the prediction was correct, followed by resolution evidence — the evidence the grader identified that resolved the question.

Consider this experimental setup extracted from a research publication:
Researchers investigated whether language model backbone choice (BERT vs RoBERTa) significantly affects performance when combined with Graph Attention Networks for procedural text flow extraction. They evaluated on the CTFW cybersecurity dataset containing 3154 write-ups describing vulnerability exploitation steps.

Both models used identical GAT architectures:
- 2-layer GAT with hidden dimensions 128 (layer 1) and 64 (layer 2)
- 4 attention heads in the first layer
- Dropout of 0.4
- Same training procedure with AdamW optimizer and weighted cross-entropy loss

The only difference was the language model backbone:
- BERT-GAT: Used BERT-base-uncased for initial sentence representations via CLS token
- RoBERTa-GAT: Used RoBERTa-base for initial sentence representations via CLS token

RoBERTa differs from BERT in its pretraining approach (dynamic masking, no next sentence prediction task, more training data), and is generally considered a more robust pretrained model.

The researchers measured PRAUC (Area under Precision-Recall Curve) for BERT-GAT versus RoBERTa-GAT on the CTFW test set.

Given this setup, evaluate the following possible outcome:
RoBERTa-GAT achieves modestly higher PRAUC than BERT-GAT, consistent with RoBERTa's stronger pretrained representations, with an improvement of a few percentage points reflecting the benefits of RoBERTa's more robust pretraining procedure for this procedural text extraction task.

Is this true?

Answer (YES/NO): NO